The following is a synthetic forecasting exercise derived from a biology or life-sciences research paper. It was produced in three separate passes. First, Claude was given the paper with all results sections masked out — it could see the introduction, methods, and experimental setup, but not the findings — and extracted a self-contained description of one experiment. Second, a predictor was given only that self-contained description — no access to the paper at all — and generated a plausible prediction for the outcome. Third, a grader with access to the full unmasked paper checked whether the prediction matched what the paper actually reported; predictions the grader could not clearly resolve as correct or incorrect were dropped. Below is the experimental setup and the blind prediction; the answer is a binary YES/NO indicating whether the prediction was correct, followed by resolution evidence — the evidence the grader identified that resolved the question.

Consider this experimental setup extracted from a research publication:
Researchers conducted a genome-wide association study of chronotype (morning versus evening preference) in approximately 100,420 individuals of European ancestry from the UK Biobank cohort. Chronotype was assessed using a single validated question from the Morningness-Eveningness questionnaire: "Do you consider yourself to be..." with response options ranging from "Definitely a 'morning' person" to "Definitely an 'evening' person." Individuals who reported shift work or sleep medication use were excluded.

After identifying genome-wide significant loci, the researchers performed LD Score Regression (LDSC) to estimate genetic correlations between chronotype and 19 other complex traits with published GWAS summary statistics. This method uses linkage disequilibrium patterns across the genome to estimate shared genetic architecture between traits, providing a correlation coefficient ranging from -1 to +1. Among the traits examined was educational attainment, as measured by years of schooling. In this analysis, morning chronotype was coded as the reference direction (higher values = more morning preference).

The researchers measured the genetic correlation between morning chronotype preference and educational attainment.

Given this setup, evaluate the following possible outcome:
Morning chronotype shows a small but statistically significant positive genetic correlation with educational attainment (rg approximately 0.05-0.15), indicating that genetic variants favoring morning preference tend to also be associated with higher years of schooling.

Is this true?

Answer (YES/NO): NO